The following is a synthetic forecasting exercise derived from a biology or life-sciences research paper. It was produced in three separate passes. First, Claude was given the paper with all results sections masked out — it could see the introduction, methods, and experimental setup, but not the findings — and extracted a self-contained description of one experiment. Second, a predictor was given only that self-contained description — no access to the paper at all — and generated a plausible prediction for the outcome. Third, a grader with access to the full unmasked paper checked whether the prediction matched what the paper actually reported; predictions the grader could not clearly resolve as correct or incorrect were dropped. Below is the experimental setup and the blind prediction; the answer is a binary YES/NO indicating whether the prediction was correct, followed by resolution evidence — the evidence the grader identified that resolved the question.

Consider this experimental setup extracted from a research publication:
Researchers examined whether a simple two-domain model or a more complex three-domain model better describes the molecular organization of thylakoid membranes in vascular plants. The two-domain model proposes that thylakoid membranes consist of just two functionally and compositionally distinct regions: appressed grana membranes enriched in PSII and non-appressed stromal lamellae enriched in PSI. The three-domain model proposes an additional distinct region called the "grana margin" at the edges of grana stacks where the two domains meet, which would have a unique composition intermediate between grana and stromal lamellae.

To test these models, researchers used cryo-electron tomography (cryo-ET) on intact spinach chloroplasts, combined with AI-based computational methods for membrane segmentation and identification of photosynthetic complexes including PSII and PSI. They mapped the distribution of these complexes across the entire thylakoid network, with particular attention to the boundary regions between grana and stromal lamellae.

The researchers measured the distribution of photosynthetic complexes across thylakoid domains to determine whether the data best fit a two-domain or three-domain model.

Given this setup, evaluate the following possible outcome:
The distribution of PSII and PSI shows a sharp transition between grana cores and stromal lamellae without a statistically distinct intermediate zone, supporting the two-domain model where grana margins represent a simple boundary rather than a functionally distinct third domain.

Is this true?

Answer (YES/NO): YES